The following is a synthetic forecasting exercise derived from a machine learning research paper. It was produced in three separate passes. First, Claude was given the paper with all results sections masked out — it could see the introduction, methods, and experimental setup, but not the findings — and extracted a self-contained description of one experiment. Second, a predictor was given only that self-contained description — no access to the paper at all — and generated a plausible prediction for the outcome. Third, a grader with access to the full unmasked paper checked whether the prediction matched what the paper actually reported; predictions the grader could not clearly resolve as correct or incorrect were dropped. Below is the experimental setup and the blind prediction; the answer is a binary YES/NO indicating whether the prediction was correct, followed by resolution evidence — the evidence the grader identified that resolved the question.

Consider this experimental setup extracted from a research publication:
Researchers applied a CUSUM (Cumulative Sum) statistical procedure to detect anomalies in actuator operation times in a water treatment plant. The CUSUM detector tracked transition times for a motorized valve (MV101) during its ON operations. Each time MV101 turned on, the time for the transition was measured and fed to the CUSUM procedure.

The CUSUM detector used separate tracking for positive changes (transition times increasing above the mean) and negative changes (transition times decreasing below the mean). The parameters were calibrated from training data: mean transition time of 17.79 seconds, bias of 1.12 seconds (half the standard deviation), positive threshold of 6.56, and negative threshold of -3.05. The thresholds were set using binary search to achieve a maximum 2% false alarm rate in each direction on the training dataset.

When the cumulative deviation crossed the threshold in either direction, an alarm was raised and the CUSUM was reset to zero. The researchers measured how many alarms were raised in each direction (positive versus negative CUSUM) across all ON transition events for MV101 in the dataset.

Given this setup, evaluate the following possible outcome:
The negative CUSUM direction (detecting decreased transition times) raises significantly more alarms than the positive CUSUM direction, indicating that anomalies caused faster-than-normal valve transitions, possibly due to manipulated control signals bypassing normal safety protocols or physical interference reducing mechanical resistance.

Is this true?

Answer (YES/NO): YES